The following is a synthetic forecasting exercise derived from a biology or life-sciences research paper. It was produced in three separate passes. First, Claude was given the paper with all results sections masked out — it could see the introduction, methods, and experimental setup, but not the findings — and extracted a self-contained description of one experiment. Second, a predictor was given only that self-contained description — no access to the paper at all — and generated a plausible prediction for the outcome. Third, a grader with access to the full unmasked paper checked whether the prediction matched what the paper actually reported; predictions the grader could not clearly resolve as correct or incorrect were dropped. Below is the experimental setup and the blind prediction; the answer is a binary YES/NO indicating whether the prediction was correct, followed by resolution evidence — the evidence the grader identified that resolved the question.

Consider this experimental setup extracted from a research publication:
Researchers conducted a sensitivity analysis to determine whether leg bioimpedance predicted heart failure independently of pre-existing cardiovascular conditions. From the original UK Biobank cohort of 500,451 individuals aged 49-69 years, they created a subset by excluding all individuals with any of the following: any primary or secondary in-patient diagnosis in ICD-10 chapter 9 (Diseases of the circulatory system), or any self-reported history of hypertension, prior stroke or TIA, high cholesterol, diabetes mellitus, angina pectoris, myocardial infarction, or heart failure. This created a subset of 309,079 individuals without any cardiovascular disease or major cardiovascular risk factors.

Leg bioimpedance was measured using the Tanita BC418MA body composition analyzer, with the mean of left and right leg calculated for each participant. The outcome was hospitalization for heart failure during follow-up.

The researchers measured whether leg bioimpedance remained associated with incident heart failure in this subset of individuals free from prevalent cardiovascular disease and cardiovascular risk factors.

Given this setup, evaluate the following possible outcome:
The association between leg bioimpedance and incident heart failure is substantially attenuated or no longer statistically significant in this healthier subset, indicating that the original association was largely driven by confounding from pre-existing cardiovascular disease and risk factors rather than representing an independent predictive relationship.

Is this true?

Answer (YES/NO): NO